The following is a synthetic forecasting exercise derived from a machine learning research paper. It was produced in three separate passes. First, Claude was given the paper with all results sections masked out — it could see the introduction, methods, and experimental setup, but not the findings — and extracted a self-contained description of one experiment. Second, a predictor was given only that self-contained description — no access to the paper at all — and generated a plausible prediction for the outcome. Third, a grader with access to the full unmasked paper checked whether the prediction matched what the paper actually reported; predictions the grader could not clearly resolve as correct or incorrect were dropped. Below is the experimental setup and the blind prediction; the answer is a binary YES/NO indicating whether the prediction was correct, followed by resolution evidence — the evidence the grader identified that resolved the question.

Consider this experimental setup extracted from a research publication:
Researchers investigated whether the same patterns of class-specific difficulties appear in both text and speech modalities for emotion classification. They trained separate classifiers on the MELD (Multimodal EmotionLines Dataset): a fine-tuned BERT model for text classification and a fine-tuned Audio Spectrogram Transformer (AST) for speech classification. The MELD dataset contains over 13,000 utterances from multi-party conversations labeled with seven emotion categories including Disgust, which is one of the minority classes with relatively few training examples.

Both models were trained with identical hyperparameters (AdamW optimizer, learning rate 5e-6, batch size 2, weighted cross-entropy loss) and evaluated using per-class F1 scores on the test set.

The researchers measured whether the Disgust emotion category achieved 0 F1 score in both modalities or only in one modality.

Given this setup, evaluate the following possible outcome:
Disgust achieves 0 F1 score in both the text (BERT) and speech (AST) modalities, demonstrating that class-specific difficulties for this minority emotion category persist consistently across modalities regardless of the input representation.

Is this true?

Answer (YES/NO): YES